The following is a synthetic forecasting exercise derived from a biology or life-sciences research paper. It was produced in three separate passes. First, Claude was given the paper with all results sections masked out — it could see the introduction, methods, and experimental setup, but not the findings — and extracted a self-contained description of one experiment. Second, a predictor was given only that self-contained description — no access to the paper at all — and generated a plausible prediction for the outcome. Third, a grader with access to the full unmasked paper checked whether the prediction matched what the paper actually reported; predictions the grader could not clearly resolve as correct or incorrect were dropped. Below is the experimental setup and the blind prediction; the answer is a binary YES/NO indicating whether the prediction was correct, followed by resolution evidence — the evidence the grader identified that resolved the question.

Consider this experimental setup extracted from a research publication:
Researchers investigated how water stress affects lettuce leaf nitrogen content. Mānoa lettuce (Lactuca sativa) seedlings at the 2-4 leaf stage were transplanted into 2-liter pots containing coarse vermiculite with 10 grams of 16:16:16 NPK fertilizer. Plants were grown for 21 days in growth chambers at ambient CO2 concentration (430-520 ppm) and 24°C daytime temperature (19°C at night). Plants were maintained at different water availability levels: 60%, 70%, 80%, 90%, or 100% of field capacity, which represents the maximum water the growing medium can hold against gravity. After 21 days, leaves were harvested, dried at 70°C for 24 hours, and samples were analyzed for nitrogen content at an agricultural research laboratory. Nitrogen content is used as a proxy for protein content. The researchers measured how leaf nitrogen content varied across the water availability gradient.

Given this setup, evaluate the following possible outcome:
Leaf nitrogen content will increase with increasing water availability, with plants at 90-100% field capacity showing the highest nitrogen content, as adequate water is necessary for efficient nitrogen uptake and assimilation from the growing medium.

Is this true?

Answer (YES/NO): NO